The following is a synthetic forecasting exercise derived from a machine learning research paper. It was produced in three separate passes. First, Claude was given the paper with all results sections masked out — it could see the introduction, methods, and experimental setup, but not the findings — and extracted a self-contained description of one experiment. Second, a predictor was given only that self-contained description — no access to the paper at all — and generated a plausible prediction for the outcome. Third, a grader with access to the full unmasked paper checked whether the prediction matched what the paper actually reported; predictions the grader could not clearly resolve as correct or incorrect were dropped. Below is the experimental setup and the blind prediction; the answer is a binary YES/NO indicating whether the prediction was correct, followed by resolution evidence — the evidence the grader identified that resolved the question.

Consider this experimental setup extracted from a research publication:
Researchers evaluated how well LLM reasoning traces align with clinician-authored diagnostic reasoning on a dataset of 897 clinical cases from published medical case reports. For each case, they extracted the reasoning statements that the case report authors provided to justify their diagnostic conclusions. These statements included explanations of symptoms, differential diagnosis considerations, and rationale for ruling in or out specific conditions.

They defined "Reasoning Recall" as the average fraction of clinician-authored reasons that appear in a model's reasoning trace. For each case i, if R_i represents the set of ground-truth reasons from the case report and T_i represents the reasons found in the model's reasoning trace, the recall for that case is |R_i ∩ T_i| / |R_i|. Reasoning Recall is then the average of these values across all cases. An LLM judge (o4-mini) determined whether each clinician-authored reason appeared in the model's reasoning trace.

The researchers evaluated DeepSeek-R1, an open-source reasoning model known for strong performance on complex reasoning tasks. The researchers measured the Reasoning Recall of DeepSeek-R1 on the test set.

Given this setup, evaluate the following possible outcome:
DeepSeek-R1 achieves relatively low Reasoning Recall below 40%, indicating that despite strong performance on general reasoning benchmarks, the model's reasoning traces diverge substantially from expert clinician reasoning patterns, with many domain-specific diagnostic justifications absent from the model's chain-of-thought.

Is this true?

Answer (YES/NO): NO